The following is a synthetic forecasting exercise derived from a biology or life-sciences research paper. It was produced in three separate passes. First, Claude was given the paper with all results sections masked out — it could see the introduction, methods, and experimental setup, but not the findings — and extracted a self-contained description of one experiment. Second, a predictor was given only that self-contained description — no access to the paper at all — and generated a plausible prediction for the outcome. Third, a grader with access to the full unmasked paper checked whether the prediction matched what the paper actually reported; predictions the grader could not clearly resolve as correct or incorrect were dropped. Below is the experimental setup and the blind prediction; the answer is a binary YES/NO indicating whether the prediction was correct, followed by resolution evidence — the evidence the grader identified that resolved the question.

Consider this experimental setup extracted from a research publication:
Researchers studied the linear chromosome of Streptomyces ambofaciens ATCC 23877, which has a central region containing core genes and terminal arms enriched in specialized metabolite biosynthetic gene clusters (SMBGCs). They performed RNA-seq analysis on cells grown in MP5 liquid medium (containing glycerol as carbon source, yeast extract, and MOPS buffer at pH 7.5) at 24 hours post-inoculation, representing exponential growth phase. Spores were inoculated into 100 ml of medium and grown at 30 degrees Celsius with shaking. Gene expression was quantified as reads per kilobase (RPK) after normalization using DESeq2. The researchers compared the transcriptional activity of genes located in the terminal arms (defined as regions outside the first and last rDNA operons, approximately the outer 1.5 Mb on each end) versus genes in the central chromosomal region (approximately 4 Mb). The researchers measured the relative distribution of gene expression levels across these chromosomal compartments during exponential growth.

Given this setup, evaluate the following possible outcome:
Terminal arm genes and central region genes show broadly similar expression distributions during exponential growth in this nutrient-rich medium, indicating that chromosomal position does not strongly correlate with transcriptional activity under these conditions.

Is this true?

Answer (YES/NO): NO